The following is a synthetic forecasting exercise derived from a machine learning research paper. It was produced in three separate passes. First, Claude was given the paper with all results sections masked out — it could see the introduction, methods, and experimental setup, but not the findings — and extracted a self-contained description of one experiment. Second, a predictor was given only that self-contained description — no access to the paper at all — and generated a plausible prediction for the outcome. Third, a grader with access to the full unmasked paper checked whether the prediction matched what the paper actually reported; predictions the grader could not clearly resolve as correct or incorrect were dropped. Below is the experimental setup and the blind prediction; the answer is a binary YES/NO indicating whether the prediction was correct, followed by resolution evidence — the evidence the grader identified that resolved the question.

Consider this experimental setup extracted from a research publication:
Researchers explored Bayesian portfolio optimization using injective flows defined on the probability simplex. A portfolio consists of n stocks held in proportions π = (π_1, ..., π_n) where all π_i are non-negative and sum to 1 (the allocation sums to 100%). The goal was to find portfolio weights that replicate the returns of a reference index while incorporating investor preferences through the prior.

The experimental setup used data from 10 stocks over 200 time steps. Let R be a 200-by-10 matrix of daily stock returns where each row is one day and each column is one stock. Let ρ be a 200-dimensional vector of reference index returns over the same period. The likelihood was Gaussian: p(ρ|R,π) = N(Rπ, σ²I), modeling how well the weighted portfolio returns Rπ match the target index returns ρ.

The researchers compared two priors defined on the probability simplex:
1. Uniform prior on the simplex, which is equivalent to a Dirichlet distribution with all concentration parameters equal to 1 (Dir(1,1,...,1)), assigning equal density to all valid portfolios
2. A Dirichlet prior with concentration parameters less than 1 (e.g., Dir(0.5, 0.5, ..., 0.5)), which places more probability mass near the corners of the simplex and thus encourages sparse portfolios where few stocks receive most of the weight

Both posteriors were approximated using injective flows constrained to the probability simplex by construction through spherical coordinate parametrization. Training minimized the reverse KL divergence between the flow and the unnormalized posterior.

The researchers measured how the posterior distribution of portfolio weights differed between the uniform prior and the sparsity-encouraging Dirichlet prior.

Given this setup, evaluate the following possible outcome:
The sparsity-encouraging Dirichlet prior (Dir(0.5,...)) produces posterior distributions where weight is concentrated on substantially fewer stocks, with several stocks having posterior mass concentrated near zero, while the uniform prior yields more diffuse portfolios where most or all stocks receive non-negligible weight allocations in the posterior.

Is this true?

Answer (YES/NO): YES